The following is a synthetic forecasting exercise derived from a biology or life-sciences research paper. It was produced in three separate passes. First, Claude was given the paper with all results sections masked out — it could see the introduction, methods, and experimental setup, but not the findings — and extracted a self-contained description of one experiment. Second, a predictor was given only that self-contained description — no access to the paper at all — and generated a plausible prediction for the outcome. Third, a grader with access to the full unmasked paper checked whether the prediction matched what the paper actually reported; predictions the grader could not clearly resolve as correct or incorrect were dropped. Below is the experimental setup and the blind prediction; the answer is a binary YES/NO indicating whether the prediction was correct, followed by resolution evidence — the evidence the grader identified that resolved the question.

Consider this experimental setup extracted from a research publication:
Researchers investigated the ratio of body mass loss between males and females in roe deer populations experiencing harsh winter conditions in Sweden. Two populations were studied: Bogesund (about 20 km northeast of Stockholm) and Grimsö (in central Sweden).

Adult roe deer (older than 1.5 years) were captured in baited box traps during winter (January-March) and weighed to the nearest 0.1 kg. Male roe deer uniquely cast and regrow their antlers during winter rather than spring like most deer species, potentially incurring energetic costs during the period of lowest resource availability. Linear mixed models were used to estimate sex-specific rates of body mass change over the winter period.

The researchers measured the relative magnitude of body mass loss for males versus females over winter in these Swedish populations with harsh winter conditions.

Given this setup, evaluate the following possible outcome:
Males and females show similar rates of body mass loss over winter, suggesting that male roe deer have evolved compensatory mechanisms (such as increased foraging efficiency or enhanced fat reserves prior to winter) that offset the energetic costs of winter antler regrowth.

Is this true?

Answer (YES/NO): NO